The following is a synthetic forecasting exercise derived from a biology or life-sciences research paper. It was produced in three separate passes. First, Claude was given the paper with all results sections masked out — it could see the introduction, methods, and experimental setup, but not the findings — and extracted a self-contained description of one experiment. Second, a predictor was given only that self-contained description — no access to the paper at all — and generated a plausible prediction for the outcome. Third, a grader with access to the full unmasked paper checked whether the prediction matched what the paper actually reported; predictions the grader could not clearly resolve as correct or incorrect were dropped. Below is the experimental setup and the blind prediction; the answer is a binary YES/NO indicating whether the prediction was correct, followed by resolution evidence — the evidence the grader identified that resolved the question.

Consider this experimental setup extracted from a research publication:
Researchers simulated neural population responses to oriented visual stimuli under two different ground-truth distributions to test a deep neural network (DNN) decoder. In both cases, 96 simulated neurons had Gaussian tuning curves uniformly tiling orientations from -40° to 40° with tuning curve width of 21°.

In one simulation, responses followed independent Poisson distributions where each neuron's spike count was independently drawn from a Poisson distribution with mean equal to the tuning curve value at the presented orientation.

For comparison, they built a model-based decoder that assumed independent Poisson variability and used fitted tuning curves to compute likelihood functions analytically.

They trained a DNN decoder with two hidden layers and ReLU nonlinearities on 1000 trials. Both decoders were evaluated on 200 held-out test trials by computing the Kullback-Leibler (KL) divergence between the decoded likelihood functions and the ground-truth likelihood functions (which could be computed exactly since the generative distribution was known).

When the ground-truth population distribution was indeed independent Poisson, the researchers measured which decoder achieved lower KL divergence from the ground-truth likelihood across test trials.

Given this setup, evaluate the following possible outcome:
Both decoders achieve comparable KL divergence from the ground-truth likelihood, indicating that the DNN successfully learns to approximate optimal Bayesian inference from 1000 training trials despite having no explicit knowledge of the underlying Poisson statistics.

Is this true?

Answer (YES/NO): NO